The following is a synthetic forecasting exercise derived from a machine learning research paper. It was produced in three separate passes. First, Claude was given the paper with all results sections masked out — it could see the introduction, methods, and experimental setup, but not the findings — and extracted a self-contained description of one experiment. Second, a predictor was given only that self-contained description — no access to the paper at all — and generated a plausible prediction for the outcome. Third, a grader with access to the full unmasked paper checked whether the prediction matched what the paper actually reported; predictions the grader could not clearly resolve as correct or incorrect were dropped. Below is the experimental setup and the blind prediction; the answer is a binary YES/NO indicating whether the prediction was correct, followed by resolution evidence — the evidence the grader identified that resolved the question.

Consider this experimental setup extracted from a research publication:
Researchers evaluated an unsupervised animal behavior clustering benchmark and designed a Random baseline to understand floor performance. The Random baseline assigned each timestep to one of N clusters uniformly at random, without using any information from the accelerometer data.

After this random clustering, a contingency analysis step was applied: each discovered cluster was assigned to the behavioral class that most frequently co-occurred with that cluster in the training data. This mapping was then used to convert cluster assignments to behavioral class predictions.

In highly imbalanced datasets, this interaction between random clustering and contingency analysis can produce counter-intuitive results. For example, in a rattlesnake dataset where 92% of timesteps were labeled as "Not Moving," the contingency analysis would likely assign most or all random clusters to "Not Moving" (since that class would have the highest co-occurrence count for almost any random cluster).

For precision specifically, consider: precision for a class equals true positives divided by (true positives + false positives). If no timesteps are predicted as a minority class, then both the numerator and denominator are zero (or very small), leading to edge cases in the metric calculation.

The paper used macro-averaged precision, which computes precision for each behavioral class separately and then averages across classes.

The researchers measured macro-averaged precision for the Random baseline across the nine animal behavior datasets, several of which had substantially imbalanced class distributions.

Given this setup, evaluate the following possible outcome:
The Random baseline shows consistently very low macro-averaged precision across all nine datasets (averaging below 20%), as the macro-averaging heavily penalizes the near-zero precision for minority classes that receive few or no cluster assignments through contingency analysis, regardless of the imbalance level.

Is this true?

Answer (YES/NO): NO